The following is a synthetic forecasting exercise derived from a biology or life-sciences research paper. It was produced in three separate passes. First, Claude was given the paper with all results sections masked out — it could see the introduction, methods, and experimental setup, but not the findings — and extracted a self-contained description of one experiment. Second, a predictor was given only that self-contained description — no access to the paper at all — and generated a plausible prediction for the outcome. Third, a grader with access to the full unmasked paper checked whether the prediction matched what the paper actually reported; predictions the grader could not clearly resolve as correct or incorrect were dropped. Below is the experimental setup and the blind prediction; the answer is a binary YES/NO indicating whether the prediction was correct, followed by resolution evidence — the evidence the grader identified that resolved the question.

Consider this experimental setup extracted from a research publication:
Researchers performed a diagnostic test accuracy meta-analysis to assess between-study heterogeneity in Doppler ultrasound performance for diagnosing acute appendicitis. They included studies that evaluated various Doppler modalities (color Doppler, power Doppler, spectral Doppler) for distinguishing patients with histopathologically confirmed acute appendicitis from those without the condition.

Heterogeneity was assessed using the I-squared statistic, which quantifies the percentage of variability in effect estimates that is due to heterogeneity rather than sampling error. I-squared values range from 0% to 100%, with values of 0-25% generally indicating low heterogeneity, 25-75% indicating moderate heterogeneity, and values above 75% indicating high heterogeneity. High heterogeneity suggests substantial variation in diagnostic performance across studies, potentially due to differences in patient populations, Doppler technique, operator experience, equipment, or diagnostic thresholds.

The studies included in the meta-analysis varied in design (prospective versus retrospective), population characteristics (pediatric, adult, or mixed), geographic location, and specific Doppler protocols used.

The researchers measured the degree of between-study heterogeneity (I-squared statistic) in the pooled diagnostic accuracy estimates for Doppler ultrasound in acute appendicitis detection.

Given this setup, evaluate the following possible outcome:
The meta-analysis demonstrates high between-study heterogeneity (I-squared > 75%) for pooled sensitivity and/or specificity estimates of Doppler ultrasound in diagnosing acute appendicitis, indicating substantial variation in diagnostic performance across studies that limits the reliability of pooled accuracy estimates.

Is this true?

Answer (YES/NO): YES